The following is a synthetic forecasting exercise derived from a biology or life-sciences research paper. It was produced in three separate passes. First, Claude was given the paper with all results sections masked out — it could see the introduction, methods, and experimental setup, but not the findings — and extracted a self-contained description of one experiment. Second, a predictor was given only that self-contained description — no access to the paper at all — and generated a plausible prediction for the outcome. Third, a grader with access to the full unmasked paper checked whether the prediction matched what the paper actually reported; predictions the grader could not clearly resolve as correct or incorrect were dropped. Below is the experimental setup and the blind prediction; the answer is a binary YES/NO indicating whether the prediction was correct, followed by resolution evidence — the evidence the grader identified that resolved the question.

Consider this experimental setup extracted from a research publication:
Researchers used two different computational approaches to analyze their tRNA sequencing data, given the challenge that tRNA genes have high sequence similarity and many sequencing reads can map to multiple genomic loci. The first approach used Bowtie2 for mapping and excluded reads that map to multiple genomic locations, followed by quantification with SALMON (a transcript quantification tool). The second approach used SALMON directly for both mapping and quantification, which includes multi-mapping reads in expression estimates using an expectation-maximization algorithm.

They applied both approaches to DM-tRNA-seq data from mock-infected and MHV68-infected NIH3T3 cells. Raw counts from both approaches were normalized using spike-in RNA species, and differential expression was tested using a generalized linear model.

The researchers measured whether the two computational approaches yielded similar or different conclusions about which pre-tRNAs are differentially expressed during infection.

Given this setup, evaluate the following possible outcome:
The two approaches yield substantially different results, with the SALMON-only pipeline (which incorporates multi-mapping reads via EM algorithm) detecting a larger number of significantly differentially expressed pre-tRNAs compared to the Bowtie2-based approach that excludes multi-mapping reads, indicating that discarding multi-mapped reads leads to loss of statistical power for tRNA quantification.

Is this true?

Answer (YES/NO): NO